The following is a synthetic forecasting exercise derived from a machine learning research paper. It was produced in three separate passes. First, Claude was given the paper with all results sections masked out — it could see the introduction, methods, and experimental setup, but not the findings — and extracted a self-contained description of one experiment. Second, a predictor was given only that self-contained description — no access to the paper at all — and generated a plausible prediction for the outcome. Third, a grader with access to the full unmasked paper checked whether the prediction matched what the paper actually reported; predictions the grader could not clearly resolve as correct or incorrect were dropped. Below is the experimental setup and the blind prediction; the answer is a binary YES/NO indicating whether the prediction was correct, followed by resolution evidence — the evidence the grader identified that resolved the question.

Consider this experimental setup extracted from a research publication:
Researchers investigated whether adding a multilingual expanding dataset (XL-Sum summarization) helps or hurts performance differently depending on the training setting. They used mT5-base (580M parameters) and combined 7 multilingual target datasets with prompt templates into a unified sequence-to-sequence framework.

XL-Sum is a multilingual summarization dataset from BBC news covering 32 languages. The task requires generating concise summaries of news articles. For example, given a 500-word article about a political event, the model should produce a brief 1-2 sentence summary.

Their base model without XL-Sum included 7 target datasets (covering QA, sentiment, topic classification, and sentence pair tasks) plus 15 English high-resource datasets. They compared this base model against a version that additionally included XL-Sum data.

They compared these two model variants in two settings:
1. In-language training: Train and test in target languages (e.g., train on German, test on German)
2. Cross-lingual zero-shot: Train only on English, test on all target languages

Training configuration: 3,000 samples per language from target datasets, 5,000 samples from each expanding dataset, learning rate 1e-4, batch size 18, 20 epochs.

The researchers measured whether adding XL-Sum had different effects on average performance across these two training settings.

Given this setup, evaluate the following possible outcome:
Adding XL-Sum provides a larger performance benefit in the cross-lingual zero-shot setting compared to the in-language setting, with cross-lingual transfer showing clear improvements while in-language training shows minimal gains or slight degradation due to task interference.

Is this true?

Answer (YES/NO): NO